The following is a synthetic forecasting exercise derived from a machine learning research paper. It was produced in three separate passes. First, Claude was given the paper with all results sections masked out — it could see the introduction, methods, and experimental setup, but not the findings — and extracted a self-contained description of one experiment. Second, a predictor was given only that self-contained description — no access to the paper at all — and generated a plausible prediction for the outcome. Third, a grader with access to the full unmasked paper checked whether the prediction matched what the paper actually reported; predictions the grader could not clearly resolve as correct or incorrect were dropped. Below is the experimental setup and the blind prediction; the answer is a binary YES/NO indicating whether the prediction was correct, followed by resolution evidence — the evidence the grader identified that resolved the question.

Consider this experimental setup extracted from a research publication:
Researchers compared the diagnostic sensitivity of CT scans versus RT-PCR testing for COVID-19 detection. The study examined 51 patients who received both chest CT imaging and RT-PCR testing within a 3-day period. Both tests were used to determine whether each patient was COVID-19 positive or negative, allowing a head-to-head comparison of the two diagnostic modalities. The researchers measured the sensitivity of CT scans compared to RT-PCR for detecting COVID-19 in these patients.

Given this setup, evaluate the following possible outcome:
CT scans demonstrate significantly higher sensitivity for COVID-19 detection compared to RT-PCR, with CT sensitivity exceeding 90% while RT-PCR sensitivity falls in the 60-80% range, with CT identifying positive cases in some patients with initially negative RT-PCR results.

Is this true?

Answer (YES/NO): YES